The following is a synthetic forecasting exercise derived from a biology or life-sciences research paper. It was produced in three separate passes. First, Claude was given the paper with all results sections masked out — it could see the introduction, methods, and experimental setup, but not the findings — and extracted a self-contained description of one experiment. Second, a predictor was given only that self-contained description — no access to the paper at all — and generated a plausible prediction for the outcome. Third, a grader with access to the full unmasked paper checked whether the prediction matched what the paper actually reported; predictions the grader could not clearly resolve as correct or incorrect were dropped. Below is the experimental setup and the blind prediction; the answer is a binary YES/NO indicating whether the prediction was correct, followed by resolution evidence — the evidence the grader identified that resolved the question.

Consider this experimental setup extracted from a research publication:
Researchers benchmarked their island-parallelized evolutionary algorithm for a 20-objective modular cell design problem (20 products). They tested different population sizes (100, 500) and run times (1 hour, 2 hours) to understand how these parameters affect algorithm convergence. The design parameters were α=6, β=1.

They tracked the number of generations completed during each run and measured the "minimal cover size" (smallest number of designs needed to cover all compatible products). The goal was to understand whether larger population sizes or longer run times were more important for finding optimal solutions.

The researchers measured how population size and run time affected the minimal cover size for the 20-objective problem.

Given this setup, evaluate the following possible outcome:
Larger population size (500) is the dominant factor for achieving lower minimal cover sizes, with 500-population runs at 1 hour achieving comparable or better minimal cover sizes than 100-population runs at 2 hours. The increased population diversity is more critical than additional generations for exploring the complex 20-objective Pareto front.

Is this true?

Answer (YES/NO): NO